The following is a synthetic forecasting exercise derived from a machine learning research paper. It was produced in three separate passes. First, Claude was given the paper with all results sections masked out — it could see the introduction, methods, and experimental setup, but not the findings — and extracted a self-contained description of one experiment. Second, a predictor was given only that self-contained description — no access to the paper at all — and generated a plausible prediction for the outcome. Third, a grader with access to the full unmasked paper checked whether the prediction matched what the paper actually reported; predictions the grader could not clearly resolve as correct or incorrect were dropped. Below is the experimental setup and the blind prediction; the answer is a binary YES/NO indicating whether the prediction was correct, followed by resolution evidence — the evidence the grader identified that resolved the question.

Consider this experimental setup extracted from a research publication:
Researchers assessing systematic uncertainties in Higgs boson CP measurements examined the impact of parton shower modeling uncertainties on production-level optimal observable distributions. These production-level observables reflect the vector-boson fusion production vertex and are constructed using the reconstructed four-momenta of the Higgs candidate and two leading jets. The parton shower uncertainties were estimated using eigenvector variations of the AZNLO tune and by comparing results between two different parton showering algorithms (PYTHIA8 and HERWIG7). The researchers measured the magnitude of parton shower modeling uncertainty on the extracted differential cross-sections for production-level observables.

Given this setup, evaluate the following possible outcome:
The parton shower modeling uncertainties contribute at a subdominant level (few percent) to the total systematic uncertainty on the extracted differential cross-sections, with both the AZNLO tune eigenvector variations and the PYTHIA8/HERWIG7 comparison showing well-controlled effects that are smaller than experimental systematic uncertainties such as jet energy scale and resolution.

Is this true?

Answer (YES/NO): NO